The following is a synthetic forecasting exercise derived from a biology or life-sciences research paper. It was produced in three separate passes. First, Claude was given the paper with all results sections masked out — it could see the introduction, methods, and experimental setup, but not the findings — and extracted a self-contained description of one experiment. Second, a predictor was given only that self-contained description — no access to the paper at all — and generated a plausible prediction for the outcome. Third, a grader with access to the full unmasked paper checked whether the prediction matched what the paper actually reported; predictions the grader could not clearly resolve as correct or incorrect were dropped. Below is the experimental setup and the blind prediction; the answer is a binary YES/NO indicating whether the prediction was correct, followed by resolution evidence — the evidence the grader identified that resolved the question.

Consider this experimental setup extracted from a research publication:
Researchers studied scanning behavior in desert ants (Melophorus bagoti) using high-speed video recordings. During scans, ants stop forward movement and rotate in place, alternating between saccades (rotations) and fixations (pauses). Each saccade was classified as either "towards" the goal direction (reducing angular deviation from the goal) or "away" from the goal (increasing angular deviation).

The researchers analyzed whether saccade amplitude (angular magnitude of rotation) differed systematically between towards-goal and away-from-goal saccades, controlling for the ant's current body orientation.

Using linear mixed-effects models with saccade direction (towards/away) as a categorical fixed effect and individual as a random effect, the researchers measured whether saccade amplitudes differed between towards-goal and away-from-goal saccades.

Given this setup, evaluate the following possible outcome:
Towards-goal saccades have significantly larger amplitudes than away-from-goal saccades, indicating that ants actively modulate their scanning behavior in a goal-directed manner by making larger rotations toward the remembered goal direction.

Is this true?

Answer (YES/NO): YES